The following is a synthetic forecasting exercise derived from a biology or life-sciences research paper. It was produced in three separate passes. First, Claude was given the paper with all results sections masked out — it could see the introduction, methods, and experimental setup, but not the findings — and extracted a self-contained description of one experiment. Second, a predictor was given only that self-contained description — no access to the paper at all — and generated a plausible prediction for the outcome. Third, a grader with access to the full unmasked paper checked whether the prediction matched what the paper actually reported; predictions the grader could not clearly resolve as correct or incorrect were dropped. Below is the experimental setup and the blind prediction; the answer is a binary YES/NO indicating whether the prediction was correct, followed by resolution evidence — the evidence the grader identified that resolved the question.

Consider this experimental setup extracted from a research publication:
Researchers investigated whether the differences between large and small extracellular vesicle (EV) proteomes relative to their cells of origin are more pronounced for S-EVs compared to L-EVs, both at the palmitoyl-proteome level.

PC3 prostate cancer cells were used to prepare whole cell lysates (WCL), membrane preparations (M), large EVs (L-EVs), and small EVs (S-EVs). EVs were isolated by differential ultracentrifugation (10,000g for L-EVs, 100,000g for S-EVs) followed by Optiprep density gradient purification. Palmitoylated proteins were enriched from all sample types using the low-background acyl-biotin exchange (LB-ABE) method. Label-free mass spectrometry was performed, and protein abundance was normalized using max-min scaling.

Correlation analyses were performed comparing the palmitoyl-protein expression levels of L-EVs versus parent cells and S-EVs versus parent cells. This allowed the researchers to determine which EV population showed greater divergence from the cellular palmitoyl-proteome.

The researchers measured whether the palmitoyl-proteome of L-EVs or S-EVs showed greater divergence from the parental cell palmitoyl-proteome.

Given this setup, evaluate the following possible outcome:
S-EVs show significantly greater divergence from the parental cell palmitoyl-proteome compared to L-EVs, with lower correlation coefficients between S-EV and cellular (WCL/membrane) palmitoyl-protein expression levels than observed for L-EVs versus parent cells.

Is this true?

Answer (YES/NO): YES